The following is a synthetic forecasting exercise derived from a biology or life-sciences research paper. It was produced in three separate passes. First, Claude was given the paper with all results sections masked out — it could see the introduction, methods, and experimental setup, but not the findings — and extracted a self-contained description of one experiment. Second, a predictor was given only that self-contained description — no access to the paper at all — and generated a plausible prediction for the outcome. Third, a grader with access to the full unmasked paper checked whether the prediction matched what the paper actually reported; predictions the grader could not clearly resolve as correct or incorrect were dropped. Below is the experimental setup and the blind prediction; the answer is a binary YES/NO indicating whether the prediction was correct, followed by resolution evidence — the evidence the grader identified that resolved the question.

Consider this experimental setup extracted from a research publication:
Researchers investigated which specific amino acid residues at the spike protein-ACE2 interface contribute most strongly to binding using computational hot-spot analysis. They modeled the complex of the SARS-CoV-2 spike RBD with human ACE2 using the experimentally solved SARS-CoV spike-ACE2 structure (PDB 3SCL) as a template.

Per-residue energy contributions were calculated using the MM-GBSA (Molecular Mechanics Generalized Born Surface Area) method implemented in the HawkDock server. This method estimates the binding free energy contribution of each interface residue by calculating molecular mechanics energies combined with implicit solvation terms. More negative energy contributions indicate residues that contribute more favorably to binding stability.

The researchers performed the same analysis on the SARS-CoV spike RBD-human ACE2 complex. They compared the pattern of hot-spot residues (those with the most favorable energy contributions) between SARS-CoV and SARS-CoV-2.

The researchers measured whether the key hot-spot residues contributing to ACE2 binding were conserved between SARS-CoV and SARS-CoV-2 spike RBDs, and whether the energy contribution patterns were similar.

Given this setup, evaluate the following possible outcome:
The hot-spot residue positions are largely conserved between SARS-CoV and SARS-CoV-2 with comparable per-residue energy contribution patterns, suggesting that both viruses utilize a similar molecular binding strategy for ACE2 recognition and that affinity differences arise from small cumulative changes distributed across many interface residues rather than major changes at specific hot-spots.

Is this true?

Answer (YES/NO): NO